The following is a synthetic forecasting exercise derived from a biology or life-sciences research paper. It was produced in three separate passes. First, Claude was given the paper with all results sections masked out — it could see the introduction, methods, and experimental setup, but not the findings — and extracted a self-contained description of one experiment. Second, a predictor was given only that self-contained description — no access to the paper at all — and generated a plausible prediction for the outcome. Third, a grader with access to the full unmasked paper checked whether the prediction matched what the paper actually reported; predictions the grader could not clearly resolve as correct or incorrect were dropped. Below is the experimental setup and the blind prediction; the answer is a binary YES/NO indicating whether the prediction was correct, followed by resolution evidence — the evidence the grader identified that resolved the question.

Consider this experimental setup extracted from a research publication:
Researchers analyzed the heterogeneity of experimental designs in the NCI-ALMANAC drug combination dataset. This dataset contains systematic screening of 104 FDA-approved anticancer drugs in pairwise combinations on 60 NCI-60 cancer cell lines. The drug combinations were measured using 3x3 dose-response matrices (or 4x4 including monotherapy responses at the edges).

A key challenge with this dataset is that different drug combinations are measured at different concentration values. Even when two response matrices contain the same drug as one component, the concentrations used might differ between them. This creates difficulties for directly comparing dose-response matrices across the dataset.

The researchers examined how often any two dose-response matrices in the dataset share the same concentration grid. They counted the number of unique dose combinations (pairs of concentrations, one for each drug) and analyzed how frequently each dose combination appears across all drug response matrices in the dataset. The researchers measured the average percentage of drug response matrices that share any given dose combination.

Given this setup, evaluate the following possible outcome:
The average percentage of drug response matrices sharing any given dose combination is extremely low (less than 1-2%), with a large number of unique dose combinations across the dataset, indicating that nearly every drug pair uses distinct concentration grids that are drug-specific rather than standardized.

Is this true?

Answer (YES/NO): YES